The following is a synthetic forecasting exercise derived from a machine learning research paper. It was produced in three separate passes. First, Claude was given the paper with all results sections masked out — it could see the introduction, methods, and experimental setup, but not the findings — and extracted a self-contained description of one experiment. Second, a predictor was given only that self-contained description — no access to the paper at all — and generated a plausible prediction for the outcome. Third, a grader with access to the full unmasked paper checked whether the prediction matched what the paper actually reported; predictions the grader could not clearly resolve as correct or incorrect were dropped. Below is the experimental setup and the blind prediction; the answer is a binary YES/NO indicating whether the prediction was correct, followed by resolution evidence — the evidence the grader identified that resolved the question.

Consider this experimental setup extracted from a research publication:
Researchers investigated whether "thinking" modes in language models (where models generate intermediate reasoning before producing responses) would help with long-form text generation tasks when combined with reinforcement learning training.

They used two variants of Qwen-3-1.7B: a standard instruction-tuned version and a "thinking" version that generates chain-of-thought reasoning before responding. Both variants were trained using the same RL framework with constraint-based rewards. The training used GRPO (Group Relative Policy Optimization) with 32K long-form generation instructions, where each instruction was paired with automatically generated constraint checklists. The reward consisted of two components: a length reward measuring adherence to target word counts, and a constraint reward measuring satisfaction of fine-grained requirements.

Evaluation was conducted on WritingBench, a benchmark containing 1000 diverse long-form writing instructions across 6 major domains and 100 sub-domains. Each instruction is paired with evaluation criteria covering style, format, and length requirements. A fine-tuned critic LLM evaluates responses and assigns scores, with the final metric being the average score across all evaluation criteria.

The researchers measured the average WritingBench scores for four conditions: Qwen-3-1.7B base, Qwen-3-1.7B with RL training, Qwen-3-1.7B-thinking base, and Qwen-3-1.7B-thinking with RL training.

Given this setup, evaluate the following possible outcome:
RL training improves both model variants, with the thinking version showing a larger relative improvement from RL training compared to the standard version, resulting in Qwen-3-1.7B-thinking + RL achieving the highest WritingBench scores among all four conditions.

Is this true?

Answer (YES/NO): NO